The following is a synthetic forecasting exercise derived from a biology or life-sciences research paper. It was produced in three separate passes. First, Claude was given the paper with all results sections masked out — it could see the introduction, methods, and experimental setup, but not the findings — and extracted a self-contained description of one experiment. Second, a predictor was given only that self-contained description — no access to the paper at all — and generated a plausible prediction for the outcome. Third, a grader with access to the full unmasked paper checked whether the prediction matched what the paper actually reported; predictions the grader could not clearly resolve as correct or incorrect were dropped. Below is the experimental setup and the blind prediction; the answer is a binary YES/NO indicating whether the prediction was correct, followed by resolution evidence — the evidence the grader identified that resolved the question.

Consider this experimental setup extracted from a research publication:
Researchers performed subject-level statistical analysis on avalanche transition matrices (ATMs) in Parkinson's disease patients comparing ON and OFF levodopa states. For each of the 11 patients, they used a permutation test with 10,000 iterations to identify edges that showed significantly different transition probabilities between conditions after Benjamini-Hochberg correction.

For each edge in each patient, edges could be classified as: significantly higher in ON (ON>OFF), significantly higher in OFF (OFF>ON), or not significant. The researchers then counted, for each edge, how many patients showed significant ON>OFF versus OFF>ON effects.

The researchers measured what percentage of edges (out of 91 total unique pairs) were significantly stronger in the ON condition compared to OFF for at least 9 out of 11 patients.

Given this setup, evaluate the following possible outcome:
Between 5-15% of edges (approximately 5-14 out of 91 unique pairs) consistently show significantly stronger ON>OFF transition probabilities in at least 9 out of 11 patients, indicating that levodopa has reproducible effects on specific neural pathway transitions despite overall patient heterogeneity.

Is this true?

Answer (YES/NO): NO